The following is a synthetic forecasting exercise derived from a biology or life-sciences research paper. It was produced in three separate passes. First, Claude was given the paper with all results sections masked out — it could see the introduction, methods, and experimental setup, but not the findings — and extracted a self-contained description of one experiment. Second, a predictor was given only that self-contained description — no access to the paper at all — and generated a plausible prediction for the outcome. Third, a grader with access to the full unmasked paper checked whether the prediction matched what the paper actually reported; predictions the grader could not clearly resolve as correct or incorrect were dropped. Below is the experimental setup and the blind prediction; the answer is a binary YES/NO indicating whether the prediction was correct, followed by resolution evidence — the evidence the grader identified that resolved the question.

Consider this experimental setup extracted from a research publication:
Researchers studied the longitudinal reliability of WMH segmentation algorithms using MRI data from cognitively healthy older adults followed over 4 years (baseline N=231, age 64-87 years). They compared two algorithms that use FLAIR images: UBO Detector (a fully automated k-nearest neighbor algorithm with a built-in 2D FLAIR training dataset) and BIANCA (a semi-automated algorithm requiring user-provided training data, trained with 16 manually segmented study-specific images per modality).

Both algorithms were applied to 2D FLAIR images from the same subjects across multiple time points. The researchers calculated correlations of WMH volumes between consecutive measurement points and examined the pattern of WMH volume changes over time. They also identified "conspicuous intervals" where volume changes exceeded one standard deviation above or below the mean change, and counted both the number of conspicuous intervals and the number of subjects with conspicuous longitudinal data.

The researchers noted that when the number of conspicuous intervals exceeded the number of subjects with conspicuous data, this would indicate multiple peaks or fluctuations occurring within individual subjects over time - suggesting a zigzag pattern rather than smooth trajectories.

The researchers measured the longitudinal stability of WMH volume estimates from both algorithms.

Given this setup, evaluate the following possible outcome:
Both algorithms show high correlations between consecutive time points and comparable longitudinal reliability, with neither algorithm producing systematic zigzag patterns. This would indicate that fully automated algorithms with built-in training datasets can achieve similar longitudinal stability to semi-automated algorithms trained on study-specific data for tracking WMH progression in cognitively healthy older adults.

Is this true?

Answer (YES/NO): NO